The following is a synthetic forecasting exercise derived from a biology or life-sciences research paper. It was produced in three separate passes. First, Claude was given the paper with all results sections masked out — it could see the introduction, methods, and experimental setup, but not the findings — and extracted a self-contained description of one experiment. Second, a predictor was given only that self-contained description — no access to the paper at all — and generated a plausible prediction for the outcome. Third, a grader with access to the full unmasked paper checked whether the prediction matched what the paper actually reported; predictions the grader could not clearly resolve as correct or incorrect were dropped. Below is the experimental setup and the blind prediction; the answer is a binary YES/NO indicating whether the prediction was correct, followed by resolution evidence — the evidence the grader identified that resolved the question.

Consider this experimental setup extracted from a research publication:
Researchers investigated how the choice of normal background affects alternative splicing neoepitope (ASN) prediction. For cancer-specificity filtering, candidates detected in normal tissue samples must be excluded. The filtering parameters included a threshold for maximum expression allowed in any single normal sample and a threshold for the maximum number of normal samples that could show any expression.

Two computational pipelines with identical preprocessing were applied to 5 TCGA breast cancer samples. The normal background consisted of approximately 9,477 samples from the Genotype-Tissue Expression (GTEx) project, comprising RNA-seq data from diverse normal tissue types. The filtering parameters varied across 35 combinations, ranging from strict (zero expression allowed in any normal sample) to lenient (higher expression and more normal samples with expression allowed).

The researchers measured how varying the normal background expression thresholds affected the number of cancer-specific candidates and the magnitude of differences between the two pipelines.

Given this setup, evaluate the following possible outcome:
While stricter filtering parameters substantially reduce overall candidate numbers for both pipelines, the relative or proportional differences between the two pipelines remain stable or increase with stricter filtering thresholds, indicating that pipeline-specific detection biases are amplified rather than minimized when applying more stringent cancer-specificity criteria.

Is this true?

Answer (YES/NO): NO